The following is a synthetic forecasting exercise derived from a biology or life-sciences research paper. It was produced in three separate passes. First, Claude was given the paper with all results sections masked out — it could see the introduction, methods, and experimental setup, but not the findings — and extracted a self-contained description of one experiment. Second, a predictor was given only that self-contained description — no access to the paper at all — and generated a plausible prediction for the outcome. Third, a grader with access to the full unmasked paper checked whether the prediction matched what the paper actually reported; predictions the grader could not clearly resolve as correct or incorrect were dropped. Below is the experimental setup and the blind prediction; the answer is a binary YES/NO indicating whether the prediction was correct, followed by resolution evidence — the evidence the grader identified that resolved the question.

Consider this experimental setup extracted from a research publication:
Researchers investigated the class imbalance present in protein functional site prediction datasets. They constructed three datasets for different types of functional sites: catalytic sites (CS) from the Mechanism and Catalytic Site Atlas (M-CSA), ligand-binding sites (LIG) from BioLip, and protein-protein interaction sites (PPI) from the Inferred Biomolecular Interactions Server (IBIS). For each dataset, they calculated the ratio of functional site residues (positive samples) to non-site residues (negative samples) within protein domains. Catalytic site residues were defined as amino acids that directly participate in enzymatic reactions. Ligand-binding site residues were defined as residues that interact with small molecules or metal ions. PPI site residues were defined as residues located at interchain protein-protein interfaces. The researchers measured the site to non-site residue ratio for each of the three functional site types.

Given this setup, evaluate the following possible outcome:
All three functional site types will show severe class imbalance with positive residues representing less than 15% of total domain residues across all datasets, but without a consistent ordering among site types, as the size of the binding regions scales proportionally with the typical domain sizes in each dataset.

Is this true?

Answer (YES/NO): NO